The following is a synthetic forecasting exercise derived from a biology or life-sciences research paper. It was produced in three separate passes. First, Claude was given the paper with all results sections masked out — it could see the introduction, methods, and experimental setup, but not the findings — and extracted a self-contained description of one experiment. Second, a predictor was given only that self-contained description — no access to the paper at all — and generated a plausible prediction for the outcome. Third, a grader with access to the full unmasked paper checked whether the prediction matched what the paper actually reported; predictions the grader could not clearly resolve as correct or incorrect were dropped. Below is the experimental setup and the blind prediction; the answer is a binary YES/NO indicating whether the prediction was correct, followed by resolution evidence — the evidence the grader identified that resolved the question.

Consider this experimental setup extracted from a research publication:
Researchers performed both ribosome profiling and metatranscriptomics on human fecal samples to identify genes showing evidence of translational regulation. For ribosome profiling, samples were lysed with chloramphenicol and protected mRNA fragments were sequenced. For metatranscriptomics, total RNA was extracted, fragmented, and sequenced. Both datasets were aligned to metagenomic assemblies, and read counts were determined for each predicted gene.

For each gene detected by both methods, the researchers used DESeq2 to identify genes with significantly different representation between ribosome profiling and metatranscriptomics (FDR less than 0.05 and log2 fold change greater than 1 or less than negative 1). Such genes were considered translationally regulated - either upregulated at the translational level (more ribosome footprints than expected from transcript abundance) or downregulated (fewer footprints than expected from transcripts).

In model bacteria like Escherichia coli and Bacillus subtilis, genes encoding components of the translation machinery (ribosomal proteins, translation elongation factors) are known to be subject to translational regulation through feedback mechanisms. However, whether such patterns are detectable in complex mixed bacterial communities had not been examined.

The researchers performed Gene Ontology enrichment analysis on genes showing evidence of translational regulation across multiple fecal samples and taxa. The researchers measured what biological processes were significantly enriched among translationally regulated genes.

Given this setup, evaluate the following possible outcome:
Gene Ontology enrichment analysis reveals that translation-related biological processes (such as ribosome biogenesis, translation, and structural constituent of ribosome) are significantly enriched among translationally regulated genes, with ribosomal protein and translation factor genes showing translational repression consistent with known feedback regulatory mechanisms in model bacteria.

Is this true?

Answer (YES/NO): YES